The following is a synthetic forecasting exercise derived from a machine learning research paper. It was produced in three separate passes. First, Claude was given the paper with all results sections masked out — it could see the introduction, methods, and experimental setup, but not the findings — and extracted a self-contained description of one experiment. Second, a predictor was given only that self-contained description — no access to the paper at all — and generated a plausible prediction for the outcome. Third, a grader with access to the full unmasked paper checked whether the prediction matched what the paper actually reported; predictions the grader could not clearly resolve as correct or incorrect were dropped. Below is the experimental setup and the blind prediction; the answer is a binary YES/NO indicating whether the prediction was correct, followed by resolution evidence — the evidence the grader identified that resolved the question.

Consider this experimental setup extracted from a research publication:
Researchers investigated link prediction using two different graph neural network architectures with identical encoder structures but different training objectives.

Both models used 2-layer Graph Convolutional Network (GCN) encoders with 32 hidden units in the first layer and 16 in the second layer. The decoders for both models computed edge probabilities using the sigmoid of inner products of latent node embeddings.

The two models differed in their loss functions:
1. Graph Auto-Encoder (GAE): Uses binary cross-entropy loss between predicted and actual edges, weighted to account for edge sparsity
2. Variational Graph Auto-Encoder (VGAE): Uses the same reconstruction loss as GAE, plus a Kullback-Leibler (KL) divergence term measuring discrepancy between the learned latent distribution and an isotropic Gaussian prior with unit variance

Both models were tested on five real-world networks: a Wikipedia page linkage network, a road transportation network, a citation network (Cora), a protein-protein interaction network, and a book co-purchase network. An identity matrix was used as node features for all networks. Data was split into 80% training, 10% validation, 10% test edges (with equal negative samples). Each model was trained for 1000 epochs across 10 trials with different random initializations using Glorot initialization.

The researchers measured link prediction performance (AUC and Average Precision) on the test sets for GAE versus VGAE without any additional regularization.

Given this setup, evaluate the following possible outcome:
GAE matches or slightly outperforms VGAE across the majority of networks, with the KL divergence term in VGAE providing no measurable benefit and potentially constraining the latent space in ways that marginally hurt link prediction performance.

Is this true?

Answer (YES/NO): NO